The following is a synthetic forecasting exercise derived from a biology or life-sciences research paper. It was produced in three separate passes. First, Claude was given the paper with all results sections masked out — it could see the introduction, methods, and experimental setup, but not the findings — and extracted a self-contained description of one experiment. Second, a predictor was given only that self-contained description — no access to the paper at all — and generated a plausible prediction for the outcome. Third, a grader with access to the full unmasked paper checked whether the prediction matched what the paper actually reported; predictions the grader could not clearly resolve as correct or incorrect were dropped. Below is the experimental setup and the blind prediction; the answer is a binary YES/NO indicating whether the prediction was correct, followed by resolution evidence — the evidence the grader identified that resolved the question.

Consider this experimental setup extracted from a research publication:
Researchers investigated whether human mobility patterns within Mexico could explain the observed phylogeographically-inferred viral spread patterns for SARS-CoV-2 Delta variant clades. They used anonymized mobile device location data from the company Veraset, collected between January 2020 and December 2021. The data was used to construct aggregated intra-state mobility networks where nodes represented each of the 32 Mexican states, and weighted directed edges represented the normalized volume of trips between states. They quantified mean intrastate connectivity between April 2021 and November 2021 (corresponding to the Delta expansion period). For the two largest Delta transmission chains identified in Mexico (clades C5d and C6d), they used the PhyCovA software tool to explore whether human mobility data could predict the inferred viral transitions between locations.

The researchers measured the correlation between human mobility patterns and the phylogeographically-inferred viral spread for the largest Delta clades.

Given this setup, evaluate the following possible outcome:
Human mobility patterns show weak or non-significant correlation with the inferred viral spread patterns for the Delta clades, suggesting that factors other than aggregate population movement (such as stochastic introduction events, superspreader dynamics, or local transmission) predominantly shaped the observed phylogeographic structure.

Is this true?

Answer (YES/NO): YES